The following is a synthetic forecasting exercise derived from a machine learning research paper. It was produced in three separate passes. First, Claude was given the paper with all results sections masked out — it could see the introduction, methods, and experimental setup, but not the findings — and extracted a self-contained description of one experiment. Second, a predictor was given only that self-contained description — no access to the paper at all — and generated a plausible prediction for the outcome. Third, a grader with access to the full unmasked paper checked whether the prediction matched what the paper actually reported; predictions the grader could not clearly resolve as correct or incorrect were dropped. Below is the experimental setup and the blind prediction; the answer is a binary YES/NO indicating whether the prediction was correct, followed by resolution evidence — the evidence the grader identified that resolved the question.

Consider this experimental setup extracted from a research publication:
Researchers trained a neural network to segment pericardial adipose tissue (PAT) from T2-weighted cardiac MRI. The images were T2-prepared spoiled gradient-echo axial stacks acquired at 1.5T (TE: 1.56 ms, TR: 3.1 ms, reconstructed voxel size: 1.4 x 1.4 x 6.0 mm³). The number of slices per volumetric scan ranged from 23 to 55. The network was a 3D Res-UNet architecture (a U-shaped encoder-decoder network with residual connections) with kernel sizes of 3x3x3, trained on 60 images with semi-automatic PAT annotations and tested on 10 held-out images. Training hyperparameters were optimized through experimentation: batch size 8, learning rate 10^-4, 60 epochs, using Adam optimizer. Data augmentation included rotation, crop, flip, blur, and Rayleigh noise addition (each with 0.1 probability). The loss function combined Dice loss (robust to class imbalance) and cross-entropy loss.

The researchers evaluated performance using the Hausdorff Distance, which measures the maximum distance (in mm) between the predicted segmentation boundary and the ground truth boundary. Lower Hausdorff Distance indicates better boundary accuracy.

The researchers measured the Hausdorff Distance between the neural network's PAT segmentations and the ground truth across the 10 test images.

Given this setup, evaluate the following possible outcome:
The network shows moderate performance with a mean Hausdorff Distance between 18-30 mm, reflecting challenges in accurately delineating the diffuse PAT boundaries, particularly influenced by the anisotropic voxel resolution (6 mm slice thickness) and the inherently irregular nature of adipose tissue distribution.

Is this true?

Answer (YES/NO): YES